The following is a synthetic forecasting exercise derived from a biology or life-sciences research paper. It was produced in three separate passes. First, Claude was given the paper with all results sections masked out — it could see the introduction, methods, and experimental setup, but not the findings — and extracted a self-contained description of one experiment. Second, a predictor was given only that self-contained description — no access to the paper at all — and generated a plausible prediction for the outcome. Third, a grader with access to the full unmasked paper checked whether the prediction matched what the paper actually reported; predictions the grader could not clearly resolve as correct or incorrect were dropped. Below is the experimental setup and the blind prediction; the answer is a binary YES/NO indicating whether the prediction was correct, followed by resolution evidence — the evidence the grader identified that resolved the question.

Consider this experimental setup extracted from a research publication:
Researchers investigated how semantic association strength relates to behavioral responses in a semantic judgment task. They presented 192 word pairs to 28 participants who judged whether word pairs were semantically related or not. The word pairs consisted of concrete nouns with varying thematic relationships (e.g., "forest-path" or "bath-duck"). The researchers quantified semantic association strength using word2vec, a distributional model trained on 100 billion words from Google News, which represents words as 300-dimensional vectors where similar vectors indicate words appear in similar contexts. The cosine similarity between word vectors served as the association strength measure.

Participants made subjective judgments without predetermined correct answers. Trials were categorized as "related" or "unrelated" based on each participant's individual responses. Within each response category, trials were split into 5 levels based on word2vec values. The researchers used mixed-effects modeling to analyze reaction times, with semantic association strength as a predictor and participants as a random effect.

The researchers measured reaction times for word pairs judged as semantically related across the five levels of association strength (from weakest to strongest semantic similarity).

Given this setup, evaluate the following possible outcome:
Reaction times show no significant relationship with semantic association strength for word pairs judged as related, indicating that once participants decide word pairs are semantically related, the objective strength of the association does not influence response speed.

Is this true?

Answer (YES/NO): NO